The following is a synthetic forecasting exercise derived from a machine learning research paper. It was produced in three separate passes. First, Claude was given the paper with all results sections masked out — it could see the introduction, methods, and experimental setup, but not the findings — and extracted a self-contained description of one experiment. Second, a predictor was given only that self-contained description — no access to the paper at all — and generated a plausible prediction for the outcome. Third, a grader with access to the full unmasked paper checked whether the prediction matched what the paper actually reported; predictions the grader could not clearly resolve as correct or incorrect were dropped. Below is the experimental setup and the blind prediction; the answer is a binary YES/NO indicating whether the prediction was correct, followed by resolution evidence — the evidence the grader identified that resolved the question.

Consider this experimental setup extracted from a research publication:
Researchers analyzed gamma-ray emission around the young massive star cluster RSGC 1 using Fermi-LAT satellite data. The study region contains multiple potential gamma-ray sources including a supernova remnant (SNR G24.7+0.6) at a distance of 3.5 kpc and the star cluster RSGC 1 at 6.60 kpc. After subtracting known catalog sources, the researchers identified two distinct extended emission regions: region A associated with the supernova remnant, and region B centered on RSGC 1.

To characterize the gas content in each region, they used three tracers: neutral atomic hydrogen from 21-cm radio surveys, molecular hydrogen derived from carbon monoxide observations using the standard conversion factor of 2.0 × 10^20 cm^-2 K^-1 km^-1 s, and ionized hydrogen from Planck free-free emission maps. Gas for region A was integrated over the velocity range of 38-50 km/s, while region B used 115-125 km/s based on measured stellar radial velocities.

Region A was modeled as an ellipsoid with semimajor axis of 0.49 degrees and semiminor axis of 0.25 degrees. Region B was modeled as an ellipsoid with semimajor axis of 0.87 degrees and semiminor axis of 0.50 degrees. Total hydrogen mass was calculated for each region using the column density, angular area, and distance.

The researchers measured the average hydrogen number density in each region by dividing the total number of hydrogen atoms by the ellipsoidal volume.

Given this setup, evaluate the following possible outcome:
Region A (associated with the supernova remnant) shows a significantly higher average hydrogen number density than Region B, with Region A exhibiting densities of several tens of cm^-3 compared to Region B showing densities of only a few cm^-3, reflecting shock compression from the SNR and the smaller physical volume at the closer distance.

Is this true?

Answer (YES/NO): NO